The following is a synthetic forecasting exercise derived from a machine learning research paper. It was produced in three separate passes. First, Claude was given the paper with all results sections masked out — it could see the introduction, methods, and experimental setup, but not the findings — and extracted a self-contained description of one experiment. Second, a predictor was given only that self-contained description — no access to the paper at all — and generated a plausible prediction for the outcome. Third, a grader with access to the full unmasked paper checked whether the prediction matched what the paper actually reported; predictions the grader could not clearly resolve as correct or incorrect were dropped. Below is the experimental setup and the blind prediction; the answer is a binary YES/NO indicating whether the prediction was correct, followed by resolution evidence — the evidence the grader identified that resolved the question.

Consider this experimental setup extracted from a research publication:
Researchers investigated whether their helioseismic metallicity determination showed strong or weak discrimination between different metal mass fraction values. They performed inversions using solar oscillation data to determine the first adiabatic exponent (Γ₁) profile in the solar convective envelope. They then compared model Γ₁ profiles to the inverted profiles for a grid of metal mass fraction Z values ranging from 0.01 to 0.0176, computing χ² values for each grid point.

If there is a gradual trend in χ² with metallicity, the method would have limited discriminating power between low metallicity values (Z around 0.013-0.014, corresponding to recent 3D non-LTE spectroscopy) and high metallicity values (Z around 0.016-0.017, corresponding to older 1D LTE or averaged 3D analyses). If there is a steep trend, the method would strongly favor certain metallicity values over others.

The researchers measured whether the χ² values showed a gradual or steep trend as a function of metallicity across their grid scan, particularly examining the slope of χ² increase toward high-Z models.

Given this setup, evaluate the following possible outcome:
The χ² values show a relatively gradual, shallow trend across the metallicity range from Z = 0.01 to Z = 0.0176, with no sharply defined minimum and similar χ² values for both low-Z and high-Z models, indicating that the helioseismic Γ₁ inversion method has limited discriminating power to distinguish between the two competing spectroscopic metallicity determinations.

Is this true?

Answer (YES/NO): NO